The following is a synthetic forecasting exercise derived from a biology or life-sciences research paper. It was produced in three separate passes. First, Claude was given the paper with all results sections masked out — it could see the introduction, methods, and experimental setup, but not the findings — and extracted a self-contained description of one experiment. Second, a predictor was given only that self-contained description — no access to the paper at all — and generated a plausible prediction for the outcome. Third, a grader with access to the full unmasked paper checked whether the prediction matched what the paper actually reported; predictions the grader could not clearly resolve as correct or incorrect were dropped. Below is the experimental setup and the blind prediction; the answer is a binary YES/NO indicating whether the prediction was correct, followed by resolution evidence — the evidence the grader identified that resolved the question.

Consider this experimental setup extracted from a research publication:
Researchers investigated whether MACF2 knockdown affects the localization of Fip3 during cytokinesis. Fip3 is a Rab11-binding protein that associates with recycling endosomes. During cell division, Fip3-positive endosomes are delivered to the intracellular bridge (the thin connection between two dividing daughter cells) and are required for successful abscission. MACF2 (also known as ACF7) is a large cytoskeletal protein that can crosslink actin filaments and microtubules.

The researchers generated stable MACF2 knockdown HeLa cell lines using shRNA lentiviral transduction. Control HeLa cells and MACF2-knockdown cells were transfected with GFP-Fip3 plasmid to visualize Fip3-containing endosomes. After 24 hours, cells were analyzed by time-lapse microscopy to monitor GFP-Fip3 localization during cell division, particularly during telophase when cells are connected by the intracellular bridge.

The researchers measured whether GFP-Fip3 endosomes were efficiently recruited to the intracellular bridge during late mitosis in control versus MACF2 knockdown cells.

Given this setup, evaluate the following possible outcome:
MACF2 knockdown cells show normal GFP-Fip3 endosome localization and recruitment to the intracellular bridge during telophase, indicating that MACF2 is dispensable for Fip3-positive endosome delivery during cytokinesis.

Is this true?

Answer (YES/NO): NO